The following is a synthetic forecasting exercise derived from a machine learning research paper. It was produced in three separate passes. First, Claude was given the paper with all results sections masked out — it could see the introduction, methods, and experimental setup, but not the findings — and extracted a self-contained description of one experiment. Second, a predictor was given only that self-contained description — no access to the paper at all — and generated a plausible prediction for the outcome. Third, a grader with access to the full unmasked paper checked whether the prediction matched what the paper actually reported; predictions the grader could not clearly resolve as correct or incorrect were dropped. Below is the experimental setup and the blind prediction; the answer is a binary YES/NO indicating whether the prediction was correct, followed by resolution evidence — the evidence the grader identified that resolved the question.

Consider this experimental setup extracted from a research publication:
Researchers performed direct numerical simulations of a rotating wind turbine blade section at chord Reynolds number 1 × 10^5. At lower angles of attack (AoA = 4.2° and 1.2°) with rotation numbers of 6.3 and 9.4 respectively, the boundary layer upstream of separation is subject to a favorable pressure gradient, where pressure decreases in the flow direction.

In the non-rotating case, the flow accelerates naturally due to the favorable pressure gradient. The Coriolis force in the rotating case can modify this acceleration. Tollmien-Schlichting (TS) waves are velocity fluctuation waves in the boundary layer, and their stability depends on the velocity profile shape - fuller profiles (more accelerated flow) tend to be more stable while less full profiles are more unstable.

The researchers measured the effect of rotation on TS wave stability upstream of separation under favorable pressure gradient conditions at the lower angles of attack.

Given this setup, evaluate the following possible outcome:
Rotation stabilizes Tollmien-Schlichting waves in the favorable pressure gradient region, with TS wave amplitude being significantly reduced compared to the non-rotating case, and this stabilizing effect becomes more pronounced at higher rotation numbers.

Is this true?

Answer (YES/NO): NO